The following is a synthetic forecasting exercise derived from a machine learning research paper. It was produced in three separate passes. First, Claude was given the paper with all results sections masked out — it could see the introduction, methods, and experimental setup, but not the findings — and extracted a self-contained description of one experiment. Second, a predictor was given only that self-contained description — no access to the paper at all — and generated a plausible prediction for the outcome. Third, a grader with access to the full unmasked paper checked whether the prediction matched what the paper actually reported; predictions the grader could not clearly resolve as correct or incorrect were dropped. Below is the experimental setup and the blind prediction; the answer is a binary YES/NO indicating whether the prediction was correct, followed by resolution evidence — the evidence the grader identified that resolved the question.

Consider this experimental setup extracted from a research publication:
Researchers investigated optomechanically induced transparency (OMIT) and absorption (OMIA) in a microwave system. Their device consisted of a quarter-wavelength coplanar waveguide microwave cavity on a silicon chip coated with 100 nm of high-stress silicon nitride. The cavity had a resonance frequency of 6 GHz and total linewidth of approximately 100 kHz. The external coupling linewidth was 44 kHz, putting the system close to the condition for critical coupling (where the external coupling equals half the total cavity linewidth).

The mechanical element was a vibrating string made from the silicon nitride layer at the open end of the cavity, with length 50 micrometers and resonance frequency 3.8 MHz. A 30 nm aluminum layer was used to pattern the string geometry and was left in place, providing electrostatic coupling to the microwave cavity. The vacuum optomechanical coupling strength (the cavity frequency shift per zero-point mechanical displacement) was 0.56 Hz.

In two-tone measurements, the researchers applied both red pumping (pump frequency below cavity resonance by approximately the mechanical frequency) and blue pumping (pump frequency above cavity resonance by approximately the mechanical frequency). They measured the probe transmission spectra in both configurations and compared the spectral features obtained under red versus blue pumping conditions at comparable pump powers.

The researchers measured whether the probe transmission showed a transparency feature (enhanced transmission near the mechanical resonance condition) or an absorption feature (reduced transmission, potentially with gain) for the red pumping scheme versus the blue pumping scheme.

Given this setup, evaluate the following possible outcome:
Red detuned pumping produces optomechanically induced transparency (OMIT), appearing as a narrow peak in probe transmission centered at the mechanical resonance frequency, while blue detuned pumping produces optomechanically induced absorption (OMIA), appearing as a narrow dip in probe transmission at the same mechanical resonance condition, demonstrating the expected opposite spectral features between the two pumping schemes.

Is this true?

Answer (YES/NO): YES